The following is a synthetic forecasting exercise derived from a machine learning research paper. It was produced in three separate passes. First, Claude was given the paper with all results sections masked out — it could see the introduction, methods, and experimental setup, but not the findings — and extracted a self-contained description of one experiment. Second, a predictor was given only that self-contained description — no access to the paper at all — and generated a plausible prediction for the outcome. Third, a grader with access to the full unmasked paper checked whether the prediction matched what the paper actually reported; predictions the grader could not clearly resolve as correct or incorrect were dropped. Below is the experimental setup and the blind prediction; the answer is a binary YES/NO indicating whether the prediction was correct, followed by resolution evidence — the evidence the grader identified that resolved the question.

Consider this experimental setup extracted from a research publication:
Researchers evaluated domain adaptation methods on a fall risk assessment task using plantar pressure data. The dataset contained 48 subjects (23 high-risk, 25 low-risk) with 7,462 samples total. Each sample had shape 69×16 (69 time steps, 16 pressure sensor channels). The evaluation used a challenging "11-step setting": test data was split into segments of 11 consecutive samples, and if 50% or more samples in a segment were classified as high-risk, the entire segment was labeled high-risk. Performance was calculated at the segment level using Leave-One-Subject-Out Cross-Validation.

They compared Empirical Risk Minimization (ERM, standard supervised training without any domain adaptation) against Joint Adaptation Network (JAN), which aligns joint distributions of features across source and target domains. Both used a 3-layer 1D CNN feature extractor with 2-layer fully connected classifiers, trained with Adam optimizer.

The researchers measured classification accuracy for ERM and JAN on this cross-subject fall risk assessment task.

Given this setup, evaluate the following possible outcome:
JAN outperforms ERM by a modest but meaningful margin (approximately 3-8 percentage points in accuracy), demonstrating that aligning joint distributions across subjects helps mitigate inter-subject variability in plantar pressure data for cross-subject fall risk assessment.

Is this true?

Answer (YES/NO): NO